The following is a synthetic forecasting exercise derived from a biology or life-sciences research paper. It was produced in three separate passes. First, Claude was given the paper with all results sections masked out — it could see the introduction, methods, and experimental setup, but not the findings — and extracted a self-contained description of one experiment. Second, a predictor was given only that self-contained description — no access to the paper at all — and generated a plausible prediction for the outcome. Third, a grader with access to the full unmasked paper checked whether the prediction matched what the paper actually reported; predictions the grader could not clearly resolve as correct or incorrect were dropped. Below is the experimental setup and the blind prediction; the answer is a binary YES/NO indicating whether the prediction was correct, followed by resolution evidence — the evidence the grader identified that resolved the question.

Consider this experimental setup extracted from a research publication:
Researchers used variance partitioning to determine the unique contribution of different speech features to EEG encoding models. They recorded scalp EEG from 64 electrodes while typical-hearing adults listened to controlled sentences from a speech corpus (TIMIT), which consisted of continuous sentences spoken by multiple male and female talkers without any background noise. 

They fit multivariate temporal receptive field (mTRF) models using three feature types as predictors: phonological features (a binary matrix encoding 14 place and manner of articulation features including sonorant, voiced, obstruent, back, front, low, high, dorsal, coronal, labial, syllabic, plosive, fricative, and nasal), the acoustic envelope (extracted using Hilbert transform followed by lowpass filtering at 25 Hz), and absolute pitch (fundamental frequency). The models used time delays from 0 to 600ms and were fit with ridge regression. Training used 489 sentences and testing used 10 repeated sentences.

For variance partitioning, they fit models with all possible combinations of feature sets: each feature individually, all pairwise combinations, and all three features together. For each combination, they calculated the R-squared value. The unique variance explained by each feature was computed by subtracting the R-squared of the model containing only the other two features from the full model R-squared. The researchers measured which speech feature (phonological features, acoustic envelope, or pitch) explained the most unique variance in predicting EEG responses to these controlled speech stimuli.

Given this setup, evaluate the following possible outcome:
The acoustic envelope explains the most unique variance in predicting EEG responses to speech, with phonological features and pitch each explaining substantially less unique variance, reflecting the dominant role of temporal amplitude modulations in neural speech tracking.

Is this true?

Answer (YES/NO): NO